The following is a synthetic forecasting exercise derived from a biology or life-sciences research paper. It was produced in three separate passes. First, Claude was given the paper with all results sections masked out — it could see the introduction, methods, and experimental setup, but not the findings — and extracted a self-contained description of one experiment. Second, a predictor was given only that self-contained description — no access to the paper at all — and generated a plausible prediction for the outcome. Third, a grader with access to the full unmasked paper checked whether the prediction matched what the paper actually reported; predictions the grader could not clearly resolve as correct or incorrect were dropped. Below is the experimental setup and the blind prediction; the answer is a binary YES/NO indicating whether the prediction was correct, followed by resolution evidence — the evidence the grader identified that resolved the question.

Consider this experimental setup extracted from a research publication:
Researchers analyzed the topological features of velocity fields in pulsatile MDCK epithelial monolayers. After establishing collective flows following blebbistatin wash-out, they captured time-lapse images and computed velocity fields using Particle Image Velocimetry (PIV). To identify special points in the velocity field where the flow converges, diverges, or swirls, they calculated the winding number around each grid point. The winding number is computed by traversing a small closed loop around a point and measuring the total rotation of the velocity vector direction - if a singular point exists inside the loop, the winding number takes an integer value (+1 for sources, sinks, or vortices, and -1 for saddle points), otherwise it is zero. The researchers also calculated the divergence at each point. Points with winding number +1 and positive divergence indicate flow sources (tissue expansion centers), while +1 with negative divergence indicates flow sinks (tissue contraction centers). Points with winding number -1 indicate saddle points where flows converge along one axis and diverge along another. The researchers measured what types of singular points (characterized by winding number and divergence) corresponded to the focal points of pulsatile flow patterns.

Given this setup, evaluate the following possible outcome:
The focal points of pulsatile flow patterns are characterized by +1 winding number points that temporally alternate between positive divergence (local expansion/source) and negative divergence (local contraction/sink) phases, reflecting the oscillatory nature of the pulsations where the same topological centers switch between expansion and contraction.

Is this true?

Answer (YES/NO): YES